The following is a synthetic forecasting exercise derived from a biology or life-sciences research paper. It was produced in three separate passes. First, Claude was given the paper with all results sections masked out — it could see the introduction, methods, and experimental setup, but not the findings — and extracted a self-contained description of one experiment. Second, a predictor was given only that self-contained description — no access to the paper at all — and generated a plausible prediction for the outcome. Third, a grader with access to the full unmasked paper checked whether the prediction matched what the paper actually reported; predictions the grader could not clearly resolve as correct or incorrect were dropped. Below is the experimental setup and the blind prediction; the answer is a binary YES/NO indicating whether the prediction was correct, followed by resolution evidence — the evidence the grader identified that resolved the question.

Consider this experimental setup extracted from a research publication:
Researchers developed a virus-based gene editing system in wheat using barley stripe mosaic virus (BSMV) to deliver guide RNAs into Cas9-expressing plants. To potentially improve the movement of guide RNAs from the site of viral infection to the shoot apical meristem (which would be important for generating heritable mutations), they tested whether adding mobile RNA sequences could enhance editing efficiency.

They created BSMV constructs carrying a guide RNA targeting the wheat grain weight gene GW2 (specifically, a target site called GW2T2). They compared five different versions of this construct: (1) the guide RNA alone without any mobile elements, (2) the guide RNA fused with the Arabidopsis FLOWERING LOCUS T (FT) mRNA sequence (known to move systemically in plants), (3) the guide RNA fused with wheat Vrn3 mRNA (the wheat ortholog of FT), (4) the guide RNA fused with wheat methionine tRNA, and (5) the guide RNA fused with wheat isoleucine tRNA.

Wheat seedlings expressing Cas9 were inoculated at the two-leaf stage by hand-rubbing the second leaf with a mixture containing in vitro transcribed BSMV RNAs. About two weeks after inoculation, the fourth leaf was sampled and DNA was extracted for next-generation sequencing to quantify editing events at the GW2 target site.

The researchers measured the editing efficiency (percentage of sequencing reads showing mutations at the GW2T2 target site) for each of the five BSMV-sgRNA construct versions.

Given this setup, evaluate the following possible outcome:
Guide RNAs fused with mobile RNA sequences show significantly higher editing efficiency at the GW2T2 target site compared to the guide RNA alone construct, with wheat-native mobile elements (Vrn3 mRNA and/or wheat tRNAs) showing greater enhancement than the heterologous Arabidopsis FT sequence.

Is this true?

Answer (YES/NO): NO